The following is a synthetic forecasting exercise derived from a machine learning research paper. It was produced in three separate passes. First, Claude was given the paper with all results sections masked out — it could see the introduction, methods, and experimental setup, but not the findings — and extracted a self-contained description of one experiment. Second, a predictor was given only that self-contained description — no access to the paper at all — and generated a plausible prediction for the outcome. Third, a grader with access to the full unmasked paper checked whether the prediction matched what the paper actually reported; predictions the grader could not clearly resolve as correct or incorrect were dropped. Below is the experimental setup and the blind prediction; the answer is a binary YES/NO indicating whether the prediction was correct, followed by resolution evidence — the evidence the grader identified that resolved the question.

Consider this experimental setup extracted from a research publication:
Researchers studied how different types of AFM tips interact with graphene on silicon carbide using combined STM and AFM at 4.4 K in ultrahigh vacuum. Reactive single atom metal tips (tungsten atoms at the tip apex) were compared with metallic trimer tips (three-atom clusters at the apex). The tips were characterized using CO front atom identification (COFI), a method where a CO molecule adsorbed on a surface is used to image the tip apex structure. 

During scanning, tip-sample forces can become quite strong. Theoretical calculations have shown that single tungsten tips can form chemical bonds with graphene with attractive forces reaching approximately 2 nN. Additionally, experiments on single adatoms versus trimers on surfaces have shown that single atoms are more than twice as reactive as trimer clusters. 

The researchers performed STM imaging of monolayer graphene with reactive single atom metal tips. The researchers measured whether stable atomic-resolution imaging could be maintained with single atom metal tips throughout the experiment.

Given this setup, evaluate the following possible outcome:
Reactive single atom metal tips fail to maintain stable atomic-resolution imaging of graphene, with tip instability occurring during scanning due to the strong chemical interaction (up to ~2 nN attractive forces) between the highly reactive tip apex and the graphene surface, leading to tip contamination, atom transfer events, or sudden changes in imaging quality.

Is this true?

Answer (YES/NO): YES